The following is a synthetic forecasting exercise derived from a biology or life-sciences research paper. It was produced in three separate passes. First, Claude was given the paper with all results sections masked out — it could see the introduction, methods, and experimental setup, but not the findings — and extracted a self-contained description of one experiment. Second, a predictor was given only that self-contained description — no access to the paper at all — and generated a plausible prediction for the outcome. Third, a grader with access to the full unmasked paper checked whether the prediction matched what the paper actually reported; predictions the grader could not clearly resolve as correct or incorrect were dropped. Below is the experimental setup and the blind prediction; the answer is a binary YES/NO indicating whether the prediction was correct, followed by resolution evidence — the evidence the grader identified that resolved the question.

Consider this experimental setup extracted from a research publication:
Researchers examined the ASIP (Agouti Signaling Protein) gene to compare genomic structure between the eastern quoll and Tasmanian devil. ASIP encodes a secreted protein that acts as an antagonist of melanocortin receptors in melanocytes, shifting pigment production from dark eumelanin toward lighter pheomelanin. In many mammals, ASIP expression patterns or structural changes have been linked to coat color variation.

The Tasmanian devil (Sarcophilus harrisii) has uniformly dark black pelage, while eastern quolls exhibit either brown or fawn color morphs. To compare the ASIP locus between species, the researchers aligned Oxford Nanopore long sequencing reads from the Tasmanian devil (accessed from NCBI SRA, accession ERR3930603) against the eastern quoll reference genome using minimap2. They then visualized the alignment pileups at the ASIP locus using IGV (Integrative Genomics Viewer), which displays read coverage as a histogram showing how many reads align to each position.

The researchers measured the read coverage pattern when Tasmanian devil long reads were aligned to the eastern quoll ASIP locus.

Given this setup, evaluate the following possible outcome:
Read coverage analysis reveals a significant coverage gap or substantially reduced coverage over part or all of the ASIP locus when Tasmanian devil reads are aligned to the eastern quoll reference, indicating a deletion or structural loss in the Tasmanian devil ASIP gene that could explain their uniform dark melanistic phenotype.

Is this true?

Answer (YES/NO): YES